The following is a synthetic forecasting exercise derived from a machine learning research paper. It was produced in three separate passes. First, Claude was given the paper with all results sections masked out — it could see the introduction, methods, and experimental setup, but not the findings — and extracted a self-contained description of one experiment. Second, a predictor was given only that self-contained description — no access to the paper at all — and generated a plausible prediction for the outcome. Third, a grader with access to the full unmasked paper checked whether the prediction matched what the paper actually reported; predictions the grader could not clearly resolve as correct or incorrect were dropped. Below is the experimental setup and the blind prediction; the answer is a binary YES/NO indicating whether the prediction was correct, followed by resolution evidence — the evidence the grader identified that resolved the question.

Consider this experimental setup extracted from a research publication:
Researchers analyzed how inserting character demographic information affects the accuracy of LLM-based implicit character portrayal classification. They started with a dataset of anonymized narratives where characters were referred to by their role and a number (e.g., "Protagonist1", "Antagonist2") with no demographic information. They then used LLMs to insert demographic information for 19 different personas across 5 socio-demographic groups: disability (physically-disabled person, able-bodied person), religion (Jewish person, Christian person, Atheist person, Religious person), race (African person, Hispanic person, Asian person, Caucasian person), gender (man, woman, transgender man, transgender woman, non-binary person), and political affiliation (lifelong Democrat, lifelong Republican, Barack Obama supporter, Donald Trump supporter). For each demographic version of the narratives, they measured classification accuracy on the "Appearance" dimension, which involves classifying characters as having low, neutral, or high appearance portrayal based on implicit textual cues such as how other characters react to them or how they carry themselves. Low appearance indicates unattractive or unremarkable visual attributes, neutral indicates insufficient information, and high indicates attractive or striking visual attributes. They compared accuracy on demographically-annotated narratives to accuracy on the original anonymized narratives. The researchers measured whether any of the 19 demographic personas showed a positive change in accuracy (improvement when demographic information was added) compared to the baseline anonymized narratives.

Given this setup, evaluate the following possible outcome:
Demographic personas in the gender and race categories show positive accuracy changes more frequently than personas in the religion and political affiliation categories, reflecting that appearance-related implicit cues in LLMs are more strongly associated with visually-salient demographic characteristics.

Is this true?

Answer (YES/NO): NO